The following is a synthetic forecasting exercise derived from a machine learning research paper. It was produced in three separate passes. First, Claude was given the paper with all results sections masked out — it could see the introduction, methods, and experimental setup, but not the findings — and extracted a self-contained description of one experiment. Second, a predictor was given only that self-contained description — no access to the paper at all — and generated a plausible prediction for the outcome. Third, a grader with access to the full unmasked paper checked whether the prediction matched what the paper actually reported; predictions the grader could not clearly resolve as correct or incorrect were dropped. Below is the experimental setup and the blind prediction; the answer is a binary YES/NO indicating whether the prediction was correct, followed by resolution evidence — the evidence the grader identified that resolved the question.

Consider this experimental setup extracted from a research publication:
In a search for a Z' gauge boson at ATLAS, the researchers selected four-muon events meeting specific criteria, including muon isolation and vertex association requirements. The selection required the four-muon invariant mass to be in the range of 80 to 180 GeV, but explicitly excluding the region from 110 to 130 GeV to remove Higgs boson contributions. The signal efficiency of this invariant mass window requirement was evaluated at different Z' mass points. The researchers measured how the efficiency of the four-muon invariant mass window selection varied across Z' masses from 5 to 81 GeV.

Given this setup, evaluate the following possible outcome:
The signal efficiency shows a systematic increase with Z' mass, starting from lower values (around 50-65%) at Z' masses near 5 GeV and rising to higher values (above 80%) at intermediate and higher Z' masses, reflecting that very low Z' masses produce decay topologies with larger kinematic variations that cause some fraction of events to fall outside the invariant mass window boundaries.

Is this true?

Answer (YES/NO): NO